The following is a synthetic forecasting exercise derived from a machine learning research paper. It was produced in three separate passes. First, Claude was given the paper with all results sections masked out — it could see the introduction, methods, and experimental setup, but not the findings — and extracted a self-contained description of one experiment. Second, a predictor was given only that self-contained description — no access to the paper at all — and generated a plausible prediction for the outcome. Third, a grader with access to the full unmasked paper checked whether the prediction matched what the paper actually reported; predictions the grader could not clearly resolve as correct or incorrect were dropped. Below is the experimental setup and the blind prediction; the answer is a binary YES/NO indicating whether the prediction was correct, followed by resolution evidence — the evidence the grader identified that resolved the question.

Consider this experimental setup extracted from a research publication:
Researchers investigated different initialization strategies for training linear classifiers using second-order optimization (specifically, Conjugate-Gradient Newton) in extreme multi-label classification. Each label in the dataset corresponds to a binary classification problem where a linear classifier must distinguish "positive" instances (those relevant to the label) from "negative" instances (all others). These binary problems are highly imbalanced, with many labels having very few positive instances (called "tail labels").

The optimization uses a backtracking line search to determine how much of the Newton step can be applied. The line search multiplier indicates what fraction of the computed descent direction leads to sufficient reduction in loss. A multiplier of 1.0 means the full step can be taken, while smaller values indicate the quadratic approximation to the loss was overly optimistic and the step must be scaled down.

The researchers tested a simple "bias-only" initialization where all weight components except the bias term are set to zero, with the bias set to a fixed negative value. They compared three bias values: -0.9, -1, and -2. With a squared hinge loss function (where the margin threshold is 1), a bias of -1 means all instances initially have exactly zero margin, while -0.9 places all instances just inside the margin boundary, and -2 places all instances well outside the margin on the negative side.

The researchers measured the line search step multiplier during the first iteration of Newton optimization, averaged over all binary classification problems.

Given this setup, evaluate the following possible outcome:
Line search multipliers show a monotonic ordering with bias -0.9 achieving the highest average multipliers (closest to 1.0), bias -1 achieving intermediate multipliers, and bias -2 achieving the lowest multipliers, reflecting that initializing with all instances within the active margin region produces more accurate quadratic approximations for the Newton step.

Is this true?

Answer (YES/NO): NO